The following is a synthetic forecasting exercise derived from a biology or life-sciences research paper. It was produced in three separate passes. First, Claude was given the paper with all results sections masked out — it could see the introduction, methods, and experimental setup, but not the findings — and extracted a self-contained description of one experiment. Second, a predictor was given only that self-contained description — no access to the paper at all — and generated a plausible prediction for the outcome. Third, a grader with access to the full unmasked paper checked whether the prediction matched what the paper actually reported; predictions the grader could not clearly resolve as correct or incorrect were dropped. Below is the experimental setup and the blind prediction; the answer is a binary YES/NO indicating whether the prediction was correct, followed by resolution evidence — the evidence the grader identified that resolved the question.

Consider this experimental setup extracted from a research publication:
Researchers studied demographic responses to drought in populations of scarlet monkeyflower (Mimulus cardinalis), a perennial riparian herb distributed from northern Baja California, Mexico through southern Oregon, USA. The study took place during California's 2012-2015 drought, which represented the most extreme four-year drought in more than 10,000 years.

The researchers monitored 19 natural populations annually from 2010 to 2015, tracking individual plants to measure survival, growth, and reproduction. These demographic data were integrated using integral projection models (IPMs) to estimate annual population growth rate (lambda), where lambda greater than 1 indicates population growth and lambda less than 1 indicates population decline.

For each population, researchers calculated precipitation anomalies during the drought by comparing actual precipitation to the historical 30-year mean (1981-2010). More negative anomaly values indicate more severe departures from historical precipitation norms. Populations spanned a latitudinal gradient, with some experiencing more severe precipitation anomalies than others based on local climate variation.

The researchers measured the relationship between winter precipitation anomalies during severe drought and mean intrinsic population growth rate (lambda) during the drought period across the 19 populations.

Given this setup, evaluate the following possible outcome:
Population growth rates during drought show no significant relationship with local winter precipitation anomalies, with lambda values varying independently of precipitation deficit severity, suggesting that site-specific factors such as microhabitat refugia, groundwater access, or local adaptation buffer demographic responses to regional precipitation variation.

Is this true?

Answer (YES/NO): NO